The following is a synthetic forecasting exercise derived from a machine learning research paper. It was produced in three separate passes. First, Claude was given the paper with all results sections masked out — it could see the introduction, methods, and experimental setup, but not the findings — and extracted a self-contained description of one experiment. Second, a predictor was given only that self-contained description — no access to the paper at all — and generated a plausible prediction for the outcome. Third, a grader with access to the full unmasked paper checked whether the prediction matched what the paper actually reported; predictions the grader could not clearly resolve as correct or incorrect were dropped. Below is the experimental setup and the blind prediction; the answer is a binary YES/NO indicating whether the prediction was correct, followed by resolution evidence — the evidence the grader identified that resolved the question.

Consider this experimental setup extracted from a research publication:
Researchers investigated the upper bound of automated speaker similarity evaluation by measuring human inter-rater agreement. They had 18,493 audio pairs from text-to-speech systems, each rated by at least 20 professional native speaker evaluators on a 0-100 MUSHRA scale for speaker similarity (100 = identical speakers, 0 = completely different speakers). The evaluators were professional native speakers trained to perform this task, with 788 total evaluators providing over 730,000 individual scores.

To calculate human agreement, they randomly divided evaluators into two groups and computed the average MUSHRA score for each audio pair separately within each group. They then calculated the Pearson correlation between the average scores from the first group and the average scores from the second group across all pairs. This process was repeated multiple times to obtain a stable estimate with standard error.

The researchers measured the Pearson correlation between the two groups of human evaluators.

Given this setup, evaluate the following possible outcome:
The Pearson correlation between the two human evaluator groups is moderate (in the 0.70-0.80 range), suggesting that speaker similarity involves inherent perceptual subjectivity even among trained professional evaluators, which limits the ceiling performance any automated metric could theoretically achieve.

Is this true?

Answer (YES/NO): NO